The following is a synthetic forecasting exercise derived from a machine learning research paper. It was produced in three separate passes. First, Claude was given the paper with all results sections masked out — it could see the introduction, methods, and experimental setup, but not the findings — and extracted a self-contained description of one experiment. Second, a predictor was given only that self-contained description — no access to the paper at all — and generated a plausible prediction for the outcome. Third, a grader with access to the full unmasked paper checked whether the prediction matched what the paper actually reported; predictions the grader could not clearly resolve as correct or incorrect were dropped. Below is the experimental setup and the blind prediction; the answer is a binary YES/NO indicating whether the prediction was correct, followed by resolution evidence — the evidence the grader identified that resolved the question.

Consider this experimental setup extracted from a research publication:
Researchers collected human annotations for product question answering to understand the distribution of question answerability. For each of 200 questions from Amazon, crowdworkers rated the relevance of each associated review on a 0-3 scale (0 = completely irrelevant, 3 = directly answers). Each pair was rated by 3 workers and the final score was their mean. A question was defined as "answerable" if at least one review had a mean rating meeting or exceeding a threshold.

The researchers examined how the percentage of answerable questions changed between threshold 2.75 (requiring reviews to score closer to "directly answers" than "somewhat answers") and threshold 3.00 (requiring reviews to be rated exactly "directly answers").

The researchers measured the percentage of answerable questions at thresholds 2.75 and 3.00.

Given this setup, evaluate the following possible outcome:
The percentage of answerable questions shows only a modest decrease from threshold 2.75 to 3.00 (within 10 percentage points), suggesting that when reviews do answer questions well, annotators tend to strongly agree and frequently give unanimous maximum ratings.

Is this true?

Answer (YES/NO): NO